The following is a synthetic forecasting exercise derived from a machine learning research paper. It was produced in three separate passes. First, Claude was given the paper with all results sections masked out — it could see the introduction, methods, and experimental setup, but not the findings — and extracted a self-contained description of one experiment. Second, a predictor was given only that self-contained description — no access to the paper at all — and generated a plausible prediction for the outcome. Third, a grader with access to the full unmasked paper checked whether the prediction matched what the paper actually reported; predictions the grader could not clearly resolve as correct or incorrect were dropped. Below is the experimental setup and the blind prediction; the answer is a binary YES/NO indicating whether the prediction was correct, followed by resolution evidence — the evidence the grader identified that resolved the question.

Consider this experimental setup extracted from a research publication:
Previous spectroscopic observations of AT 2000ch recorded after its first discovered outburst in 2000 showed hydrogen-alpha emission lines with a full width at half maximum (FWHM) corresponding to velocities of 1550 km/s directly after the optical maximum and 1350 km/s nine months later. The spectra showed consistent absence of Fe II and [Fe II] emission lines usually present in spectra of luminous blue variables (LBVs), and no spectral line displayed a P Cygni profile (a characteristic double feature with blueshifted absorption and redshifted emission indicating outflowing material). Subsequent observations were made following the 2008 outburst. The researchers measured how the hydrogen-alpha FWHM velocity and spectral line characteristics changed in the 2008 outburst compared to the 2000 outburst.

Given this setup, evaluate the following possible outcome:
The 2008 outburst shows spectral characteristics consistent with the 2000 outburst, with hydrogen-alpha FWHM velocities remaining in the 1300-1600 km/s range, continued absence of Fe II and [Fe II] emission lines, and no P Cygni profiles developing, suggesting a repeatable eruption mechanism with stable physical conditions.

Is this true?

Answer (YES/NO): NO